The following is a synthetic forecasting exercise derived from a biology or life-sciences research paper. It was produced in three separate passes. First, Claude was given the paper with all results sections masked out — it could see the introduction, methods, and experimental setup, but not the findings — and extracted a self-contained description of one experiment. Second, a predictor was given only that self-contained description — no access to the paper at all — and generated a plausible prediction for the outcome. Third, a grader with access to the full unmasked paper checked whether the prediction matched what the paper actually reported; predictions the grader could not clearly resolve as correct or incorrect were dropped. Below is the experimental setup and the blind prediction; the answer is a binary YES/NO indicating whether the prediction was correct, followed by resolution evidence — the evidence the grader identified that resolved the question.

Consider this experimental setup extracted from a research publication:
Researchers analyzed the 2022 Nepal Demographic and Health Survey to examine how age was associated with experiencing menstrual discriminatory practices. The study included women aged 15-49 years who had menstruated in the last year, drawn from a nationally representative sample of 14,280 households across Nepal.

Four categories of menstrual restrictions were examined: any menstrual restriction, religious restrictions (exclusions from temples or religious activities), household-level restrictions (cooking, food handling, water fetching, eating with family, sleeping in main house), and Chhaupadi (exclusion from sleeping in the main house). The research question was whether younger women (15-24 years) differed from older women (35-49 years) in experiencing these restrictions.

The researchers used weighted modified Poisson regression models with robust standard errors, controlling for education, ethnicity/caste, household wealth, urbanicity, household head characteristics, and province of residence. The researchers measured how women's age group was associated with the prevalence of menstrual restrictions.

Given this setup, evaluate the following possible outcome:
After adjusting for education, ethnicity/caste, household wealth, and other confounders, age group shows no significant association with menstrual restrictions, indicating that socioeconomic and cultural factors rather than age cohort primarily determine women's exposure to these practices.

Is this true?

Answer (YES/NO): NO